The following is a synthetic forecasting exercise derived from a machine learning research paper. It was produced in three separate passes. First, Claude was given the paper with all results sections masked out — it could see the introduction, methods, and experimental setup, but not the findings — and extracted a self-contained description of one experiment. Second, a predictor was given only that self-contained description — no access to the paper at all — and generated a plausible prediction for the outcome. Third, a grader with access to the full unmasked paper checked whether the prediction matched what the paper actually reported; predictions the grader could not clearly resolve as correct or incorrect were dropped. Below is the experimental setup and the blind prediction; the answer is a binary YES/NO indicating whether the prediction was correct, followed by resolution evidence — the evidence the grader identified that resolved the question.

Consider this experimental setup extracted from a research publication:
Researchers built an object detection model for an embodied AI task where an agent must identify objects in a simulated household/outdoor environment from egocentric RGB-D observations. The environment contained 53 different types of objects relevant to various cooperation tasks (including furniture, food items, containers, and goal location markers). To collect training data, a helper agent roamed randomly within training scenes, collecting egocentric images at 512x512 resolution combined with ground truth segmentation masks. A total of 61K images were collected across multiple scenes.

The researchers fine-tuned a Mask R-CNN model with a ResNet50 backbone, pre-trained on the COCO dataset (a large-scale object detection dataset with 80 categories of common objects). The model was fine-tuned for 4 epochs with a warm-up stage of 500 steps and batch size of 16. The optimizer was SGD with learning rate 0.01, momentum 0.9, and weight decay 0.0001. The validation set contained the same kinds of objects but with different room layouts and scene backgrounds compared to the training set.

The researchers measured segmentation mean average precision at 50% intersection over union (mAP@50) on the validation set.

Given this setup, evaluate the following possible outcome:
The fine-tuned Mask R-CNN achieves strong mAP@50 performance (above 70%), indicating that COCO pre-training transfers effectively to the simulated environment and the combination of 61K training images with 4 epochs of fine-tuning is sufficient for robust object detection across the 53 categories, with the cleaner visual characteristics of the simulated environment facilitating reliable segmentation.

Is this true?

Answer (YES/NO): YES